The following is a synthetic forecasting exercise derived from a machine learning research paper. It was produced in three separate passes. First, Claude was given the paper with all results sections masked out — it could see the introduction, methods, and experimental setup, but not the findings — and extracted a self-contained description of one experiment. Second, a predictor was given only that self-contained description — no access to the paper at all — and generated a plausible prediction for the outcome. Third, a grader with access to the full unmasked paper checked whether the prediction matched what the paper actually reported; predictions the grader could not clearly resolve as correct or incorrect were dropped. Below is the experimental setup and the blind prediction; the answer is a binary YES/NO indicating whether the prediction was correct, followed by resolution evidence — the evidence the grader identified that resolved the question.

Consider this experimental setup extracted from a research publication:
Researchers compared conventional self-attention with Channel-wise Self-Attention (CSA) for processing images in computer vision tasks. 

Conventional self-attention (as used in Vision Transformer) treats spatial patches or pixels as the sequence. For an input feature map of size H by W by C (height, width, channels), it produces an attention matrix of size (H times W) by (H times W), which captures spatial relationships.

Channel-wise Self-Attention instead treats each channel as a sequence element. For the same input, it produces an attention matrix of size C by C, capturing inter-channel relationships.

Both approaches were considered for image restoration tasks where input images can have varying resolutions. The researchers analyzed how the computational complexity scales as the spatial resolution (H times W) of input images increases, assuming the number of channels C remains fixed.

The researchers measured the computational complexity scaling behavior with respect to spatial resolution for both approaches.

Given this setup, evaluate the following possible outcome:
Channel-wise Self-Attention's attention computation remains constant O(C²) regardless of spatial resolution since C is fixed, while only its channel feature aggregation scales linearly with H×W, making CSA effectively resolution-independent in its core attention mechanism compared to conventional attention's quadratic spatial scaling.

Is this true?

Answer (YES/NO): NO